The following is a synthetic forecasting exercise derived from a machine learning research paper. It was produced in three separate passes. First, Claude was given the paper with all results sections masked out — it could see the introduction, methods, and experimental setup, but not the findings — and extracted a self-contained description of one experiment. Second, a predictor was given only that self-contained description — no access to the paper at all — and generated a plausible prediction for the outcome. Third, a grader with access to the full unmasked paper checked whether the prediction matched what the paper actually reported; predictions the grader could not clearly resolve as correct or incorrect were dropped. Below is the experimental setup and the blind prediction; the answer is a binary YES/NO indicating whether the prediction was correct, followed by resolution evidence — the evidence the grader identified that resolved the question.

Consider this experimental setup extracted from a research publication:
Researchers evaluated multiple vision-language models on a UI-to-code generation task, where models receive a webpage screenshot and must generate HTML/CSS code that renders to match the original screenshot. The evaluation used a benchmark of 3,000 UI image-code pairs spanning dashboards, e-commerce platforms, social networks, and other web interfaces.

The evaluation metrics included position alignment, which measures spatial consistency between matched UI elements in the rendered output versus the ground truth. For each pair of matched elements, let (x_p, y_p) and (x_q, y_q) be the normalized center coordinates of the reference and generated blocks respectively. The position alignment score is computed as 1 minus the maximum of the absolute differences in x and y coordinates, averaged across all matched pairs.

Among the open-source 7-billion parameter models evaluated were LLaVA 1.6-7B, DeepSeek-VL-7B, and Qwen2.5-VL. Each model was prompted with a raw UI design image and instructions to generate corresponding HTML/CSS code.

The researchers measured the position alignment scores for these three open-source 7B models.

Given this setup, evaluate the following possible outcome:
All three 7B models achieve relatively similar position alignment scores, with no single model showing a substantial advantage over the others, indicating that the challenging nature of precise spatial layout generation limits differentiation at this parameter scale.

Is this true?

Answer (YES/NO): YES